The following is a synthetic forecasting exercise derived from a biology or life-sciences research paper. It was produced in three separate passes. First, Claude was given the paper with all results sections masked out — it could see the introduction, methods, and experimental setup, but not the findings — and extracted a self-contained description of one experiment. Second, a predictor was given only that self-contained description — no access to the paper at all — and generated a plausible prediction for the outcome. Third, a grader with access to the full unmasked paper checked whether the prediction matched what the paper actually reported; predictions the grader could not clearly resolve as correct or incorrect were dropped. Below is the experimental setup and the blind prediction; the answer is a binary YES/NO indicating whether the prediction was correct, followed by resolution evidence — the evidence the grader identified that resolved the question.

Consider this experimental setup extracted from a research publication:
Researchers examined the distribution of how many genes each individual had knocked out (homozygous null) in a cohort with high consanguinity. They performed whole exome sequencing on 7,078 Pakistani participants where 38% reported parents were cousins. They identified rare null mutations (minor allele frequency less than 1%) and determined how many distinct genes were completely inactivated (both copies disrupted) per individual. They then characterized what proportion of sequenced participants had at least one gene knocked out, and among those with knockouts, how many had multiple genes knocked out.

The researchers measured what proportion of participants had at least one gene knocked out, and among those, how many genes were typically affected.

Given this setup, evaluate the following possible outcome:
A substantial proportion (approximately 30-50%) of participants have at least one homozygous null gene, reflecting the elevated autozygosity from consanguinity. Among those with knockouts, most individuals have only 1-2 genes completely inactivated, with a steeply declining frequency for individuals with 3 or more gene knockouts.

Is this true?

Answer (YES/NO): NO